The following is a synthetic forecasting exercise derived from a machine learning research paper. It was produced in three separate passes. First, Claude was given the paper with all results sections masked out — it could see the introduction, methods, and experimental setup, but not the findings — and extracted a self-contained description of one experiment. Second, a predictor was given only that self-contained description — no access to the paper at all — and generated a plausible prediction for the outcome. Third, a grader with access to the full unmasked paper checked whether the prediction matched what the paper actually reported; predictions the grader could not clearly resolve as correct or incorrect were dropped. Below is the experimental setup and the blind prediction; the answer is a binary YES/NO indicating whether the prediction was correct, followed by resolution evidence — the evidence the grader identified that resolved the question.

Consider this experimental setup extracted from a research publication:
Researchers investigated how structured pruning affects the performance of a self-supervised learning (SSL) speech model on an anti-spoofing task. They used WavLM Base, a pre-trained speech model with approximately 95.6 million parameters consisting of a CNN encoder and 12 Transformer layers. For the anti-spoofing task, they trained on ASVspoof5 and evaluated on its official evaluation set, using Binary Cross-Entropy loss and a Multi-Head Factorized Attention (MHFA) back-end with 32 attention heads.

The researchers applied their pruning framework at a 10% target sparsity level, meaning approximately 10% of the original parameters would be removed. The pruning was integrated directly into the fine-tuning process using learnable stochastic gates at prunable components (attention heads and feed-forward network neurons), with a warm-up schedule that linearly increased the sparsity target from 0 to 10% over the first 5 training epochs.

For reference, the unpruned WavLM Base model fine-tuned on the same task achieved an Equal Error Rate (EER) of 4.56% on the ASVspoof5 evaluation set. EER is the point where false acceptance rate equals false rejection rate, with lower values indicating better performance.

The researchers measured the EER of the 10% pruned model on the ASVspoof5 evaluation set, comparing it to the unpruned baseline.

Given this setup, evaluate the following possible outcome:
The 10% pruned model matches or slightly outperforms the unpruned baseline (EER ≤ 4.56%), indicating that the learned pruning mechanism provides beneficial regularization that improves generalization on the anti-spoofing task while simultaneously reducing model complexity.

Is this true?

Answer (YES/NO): YES